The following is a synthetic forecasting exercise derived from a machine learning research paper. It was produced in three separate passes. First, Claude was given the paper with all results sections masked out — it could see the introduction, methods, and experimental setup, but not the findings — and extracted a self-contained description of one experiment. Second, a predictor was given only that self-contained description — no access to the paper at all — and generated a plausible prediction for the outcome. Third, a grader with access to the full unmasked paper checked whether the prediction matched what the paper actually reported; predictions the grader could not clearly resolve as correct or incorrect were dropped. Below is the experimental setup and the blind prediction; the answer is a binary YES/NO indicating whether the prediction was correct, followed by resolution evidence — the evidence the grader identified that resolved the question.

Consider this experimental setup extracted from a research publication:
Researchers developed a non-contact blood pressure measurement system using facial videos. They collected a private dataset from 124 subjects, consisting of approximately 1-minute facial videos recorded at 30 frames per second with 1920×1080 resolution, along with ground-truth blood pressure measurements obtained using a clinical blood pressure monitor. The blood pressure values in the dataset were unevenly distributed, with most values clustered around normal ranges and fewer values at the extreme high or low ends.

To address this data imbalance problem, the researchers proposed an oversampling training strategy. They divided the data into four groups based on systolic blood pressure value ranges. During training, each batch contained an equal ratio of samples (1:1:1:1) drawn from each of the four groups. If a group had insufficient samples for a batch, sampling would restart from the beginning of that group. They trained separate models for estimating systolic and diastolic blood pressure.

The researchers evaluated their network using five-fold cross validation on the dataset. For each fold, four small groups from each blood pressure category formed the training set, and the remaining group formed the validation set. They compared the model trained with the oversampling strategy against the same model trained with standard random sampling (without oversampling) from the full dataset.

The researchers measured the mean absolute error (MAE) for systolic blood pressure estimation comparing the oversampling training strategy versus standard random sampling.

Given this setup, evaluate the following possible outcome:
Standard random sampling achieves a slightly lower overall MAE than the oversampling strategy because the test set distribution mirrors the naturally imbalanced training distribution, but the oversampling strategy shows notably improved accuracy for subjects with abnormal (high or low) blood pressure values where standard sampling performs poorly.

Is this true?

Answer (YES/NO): NO